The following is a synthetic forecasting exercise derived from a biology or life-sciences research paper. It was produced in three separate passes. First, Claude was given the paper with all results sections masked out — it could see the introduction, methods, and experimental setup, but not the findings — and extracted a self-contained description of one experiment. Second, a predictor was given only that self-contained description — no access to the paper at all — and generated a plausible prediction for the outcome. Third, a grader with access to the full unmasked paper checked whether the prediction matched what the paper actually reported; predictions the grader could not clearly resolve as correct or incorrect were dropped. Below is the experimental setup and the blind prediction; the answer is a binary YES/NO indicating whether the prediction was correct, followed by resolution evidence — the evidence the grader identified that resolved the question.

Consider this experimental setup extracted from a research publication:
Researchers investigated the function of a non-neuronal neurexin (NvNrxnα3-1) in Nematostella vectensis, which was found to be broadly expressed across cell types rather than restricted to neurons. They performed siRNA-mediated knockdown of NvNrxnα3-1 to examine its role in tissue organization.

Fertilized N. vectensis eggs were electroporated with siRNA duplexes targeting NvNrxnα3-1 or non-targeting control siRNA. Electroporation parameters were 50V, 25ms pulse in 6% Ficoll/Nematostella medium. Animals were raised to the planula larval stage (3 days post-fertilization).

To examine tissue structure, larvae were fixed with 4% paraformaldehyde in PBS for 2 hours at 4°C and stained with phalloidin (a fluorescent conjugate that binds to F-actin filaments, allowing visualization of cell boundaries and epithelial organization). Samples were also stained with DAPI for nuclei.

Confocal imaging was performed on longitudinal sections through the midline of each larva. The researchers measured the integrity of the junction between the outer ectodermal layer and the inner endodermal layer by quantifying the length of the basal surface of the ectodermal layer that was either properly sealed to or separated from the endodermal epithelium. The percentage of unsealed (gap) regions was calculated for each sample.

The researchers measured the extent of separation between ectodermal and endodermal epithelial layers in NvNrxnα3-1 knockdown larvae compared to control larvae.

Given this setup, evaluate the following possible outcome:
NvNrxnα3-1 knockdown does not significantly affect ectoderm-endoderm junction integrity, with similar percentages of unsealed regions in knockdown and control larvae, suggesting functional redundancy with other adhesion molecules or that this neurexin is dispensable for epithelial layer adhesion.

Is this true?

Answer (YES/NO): NO